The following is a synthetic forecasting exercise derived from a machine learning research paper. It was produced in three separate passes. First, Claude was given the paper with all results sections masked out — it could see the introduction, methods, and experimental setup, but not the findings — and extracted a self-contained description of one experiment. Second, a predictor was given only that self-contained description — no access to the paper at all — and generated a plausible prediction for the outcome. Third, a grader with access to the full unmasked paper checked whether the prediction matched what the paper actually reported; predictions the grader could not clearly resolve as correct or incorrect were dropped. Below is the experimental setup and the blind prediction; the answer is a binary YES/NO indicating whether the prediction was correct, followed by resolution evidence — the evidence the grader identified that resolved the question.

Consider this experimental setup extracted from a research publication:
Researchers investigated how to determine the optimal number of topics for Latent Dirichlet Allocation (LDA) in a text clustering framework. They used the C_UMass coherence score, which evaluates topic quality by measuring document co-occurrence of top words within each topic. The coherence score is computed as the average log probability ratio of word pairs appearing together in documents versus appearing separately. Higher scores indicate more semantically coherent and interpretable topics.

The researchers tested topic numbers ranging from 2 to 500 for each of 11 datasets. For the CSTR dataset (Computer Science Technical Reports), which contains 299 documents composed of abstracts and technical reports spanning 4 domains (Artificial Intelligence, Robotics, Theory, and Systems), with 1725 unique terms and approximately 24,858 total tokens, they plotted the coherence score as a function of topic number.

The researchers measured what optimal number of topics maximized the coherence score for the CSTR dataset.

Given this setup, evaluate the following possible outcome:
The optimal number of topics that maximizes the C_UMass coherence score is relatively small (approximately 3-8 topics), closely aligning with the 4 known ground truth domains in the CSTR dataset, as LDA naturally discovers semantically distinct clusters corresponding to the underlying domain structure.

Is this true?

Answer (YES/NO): NO